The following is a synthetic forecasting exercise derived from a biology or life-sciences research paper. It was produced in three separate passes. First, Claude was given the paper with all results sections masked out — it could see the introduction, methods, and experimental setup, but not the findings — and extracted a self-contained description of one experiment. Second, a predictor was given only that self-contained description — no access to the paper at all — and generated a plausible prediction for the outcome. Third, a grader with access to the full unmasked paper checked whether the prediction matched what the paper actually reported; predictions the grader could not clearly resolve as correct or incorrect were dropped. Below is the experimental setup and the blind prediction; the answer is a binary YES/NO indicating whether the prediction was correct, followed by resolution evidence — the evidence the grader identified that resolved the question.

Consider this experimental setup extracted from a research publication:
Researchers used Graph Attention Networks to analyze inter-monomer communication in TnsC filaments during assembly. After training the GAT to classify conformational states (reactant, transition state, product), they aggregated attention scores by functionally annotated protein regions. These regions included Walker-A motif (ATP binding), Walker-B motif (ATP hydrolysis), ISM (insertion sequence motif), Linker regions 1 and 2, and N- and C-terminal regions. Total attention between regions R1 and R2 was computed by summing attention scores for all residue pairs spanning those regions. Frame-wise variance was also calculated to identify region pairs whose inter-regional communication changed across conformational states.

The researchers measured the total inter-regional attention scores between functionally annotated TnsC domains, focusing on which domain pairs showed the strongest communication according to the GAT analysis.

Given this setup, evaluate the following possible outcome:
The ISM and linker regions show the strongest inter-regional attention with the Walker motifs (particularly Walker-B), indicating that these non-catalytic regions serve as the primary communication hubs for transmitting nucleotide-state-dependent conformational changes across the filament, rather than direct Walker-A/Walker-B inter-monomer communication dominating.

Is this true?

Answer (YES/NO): NO